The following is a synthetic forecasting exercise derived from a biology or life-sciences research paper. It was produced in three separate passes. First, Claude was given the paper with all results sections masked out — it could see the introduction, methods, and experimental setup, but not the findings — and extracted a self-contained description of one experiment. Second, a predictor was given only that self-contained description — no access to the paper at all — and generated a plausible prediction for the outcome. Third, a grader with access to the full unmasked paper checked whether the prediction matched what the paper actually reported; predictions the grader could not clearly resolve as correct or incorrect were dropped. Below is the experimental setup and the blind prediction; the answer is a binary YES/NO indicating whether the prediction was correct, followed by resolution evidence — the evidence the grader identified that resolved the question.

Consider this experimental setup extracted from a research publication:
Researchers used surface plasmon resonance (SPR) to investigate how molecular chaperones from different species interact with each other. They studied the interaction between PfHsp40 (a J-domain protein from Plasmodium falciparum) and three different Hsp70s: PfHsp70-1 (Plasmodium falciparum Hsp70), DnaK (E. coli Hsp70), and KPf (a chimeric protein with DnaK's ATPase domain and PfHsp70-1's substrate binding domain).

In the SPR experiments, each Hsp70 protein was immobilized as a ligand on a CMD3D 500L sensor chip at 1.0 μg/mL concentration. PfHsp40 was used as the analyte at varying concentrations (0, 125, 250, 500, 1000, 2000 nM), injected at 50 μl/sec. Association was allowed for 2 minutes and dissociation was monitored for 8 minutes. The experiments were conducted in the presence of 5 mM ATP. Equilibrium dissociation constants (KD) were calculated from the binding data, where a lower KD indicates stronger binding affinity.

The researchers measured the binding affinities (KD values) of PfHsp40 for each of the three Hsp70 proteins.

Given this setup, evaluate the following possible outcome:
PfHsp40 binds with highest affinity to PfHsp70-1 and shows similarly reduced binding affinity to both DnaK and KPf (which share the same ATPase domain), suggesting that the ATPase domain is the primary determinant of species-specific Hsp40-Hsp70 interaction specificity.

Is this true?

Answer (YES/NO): NO